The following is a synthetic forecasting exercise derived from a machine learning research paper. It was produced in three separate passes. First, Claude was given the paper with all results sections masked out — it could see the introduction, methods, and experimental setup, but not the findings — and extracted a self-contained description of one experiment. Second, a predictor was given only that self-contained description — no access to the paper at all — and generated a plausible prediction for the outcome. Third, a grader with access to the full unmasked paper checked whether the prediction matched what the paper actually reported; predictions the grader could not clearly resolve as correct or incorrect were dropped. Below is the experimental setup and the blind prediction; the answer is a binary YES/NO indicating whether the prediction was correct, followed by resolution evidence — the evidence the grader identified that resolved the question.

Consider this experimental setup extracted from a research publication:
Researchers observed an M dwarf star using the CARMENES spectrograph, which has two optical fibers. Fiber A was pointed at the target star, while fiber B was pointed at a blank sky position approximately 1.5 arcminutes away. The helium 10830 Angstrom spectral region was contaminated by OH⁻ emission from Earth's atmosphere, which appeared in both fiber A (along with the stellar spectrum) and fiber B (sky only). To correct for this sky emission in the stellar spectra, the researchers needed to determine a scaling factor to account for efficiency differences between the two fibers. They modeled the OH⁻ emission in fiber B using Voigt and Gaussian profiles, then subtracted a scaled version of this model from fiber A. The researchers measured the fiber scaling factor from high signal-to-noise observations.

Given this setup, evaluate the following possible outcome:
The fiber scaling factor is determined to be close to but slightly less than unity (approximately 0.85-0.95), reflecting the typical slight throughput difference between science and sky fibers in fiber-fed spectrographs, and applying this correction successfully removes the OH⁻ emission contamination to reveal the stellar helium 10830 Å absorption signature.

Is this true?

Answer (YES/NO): YES